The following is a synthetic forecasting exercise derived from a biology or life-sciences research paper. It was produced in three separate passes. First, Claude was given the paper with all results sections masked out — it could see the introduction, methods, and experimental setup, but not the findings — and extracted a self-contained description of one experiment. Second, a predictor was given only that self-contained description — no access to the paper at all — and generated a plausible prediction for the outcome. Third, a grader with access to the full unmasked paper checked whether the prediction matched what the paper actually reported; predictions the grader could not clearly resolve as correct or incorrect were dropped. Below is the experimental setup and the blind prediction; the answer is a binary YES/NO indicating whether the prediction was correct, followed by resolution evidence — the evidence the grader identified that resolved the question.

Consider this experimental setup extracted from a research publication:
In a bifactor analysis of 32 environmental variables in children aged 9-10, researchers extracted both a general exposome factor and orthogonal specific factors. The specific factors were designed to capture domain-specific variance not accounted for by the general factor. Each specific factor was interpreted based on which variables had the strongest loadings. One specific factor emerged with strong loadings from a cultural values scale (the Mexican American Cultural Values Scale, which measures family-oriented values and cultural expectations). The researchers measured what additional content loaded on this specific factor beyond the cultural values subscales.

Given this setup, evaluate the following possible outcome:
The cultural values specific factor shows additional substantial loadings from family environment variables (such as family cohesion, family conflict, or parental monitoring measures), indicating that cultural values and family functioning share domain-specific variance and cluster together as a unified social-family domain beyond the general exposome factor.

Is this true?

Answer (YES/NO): NO